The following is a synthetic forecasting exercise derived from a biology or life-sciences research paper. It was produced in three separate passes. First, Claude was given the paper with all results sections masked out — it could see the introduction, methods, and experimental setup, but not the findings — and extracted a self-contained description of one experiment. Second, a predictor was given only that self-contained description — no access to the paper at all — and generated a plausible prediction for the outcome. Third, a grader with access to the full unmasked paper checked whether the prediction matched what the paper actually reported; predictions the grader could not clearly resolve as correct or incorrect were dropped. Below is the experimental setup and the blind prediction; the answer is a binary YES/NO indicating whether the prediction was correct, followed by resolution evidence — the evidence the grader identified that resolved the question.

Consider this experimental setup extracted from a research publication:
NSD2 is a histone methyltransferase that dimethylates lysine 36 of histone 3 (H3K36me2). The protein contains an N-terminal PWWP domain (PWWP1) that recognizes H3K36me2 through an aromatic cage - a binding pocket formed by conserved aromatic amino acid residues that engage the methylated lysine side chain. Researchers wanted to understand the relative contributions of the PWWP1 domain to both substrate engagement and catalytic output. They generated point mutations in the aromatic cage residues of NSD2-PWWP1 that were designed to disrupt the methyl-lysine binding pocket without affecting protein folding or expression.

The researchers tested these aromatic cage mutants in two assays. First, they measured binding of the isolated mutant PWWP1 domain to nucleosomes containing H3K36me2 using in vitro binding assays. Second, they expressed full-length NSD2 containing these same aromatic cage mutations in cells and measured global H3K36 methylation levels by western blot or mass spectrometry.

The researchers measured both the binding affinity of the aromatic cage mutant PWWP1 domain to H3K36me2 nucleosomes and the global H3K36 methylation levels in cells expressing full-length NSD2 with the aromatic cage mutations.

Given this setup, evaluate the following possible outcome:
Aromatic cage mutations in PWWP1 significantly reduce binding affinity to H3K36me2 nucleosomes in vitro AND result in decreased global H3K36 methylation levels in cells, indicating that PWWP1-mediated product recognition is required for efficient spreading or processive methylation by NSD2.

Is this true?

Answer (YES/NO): NO